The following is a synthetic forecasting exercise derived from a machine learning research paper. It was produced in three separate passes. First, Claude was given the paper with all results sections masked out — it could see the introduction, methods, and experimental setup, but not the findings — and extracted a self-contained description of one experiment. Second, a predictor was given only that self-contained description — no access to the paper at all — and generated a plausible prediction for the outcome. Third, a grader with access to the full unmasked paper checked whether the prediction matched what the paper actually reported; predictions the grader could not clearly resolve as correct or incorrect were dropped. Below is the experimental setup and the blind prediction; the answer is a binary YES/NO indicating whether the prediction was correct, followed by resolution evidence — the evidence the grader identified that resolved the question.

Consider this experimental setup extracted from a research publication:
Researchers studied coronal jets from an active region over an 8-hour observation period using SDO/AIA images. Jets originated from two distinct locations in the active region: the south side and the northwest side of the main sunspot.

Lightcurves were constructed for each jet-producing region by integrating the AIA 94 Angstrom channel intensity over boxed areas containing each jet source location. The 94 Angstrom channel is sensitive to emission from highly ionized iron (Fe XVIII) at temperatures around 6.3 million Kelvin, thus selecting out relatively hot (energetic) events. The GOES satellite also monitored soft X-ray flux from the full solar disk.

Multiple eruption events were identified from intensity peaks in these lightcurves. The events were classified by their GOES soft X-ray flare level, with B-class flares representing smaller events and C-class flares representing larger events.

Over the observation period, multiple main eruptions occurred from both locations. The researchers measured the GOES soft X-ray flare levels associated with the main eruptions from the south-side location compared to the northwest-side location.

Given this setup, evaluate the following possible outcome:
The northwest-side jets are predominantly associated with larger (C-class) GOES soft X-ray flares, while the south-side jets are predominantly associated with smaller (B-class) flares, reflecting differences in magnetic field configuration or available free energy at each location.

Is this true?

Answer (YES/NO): NO